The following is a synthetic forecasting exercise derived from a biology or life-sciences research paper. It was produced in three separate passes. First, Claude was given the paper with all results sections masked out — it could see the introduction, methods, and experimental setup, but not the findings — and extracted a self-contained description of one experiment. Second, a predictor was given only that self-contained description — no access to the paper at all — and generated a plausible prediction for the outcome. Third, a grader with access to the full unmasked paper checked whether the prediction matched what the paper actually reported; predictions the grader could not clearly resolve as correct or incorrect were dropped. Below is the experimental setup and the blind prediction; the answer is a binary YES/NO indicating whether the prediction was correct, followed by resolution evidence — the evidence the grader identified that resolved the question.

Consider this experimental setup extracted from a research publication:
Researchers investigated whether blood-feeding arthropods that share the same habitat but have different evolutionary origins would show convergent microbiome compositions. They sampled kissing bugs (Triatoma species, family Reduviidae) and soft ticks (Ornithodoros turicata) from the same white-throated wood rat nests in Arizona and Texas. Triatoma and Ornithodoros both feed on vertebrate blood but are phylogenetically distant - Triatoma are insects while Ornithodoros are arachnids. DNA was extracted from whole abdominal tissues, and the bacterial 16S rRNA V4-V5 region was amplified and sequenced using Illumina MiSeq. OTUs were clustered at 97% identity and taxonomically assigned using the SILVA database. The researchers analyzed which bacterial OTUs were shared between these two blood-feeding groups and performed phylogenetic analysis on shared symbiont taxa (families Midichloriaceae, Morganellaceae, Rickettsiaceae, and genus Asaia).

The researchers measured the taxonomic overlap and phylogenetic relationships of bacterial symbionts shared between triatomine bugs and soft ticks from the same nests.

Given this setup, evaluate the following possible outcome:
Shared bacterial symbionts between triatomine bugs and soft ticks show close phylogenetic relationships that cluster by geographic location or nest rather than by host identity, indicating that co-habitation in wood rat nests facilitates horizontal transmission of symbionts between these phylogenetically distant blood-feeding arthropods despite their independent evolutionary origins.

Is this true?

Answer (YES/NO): NO